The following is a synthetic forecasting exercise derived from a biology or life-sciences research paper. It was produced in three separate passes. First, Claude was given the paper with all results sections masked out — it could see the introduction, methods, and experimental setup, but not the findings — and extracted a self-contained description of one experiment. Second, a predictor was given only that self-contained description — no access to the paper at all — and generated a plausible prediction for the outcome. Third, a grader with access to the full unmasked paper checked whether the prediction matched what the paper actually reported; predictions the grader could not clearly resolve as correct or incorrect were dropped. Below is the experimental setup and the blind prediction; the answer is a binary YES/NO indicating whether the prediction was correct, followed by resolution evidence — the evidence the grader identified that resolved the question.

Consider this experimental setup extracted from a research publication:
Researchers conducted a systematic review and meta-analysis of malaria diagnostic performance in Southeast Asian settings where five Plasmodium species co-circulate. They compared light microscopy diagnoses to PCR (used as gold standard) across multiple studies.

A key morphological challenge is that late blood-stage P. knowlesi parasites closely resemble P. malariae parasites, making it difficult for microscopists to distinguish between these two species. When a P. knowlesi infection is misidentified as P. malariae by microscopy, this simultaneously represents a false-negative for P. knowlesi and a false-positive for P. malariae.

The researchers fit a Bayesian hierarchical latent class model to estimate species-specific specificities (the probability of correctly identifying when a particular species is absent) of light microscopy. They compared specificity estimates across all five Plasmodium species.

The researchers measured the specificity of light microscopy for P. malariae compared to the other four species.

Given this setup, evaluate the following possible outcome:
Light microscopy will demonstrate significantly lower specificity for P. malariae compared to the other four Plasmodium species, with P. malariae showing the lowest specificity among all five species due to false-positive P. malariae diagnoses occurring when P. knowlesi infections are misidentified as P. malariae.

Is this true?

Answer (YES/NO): NO